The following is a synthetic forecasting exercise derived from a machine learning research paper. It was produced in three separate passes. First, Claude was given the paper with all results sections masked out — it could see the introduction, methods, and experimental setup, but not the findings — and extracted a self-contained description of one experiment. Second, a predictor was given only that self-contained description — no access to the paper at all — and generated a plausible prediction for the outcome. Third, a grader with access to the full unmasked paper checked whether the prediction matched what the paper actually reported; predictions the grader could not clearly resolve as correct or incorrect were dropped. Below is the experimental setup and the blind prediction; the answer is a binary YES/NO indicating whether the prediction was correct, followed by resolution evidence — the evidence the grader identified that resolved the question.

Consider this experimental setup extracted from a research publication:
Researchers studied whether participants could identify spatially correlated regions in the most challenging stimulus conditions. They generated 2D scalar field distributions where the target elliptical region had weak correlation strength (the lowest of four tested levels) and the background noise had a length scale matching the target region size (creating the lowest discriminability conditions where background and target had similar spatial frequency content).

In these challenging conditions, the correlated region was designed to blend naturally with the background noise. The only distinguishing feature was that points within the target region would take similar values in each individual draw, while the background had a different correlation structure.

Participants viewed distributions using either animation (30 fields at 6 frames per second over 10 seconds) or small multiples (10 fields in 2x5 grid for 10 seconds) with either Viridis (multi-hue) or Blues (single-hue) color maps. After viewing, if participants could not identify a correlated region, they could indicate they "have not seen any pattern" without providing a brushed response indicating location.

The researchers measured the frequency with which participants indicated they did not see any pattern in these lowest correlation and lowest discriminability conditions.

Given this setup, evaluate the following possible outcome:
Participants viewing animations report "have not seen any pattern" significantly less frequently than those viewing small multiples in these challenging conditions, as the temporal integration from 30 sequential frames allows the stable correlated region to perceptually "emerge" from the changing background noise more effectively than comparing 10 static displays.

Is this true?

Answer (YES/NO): NO